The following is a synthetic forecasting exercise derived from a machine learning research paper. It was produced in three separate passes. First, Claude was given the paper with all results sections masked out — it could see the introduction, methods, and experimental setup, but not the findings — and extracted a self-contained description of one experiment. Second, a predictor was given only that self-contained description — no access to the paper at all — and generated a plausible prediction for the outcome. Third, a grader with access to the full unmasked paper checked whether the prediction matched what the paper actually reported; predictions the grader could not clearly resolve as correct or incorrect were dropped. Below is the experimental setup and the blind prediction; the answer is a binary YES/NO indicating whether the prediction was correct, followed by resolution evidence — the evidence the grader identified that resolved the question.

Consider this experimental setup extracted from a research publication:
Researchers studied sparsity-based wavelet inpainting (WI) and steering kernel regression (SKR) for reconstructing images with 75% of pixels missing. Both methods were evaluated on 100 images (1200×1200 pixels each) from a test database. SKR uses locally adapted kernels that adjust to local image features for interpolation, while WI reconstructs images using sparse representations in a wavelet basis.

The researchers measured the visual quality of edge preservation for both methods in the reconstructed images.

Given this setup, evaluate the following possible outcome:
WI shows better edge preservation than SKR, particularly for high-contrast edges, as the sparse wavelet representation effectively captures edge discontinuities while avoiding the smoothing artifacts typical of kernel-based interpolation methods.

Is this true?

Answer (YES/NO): NO